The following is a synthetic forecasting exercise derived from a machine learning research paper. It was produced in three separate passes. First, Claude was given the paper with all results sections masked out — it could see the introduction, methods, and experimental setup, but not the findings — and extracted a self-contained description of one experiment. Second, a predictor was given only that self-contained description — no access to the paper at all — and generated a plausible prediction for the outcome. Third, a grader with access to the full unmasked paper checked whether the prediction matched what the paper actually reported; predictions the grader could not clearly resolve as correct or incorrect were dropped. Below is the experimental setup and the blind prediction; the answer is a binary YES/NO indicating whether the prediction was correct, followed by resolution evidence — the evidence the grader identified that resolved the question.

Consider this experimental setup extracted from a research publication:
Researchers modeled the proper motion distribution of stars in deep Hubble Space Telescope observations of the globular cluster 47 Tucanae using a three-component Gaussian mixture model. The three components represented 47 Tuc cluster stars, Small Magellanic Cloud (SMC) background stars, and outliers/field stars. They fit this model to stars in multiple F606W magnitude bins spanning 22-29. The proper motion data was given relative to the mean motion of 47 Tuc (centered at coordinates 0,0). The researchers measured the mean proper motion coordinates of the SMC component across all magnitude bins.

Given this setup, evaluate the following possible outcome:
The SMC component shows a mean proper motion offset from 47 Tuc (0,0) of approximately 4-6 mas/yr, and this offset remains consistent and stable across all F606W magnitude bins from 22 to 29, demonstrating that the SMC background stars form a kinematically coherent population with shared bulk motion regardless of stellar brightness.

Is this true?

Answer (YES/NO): YES